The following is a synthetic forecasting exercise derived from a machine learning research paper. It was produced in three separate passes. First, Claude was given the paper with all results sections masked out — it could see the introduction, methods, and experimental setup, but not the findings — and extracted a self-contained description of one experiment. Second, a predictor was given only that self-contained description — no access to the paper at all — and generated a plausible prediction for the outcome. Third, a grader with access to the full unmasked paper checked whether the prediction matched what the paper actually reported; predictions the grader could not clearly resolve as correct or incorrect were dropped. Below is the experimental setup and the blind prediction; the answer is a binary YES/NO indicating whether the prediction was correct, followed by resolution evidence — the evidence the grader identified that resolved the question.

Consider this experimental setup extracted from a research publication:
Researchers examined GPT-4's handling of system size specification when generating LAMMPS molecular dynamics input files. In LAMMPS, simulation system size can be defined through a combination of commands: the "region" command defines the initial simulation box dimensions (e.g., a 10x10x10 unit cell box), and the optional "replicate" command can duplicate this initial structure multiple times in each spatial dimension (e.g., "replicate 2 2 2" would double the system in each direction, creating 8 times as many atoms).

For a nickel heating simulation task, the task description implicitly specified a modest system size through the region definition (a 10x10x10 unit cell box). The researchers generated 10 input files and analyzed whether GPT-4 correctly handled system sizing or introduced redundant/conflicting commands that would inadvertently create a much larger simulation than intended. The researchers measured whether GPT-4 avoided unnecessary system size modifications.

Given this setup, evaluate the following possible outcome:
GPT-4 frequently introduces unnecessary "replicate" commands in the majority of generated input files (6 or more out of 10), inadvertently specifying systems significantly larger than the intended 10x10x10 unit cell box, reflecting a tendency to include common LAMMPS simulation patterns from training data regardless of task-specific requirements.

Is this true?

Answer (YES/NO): YES